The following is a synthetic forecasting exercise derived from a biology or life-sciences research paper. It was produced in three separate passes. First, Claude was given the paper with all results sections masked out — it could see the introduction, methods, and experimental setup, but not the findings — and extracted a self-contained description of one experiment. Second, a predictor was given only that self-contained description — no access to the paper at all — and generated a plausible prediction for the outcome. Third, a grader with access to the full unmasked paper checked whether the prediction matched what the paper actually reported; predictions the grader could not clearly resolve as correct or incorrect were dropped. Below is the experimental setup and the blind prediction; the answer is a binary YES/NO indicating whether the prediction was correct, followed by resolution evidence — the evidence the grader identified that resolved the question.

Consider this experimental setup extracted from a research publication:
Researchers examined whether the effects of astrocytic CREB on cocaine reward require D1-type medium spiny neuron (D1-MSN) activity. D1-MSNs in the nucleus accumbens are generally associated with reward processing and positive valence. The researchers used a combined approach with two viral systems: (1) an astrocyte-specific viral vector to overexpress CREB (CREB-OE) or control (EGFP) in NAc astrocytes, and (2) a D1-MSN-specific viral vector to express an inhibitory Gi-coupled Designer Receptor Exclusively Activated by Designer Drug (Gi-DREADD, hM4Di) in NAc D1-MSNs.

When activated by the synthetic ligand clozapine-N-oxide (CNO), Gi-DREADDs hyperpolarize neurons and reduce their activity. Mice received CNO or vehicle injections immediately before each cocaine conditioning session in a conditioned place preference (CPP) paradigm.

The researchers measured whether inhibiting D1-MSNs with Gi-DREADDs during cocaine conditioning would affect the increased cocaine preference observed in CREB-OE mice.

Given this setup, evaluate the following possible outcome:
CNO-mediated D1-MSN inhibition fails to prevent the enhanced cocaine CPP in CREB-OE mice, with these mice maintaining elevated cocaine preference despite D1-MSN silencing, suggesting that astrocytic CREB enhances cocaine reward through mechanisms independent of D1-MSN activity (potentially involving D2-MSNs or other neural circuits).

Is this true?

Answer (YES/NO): NO